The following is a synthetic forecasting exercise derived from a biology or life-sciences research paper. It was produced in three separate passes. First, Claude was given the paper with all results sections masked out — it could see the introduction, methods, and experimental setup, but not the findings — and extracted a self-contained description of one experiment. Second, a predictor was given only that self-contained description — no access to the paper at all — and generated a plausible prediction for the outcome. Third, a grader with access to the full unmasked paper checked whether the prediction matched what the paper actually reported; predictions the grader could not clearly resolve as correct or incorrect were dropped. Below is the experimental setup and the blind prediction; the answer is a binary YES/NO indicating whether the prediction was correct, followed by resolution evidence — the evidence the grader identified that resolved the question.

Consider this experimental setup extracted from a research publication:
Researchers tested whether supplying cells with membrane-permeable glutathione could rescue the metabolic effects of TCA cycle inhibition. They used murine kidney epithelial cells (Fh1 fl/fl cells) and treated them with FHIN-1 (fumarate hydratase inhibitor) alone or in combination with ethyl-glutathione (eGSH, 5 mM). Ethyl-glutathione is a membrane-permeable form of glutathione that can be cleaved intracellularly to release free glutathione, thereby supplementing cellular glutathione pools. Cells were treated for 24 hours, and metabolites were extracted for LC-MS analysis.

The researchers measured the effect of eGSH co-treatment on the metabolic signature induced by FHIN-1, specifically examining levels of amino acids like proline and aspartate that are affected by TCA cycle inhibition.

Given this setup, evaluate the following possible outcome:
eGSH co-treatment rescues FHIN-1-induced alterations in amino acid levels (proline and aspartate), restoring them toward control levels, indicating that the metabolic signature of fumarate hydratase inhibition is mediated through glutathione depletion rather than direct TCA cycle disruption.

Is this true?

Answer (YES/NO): NO